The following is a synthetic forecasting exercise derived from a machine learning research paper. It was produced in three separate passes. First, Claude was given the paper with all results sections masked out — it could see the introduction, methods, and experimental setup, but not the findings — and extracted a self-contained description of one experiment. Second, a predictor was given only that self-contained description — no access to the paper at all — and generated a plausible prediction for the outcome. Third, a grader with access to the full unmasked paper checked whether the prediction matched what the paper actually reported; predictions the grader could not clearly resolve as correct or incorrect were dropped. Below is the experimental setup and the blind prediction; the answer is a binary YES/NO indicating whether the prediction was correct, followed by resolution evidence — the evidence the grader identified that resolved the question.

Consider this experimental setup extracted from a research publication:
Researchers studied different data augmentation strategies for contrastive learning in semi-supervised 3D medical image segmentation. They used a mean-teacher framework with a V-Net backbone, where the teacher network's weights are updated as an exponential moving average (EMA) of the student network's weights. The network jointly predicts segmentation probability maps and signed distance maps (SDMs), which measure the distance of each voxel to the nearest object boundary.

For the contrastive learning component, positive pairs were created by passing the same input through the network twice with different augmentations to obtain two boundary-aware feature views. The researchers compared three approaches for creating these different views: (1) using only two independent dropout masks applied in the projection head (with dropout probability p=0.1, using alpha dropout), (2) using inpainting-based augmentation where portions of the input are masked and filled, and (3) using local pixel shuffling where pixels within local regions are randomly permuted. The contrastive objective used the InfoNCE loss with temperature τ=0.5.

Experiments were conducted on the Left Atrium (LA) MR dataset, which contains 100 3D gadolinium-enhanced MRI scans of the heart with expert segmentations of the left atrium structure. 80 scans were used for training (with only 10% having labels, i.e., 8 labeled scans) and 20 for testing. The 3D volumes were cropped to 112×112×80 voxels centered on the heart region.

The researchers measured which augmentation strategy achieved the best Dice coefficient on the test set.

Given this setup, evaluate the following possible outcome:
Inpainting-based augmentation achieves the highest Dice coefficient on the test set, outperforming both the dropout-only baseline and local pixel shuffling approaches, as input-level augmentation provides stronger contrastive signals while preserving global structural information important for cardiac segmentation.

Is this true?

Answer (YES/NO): NO